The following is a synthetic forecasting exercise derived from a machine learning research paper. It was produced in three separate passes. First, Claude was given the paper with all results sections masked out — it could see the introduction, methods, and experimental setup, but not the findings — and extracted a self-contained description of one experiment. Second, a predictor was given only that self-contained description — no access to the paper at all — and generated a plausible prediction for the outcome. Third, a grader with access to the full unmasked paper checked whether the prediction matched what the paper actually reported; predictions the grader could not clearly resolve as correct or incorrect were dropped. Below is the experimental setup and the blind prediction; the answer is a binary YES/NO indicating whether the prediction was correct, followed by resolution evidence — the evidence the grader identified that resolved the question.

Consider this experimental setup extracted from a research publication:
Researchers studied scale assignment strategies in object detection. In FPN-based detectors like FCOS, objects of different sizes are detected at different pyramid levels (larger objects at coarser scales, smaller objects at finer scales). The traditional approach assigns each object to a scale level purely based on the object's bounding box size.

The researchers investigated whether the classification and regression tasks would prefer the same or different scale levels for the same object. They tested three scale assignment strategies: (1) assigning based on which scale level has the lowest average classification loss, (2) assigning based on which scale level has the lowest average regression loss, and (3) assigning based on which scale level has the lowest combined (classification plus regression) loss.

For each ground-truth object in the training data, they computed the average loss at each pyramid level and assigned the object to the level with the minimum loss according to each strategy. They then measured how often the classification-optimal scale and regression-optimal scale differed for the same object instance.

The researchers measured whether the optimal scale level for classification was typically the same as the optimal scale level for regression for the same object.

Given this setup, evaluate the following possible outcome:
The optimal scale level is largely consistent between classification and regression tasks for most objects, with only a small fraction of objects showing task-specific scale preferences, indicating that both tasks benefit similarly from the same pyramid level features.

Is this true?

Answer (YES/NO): NO